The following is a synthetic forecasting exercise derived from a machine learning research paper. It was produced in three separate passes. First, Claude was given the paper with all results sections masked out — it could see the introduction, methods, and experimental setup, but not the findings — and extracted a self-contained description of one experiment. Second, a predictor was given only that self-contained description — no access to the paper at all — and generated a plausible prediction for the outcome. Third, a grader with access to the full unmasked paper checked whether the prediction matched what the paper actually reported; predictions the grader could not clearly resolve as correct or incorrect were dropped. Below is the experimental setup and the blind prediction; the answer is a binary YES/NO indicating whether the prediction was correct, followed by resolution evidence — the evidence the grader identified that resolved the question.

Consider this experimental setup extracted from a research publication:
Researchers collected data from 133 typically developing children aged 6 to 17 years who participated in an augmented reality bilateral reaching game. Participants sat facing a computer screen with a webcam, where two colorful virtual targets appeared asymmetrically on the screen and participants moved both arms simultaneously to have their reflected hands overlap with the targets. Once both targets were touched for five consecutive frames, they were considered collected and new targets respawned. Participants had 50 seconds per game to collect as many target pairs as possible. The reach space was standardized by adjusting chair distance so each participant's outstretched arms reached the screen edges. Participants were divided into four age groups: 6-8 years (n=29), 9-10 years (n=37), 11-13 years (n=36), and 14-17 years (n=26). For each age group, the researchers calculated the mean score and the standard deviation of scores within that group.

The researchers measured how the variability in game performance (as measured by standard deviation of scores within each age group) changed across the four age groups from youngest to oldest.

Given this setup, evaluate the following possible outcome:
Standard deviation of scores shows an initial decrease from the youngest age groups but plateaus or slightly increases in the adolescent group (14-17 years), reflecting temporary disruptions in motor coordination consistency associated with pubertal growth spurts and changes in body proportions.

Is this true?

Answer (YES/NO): NO